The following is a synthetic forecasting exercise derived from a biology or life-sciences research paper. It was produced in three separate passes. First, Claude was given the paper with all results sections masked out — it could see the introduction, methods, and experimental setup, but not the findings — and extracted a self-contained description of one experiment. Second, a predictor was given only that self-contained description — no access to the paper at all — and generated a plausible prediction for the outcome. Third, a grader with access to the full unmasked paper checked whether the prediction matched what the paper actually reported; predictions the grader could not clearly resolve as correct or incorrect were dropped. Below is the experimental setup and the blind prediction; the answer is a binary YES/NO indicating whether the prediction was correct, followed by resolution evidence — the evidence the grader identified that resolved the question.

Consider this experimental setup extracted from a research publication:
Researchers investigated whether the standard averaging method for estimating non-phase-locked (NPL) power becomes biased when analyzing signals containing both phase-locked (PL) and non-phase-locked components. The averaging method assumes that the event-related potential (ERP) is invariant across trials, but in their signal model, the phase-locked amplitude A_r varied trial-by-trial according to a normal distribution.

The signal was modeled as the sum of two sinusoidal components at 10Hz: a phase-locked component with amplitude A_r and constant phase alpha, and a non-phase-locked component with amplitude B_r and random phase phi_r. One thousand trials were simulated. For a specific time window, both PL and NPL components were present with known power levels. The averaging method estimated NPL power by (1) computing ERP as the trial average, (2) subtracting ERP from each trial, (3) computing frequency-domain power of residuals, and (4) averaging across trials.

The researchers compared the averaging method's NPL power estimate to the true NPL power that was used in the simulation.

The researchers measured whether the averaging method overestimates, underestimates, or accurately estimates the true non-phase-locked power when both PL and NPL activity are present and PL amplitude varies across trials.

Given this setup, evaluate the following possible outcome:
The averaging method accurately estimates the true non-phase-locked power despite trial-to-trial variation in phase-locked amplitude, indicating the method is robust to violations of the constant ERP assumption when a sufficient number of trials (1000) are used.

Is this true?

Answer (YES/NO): NO